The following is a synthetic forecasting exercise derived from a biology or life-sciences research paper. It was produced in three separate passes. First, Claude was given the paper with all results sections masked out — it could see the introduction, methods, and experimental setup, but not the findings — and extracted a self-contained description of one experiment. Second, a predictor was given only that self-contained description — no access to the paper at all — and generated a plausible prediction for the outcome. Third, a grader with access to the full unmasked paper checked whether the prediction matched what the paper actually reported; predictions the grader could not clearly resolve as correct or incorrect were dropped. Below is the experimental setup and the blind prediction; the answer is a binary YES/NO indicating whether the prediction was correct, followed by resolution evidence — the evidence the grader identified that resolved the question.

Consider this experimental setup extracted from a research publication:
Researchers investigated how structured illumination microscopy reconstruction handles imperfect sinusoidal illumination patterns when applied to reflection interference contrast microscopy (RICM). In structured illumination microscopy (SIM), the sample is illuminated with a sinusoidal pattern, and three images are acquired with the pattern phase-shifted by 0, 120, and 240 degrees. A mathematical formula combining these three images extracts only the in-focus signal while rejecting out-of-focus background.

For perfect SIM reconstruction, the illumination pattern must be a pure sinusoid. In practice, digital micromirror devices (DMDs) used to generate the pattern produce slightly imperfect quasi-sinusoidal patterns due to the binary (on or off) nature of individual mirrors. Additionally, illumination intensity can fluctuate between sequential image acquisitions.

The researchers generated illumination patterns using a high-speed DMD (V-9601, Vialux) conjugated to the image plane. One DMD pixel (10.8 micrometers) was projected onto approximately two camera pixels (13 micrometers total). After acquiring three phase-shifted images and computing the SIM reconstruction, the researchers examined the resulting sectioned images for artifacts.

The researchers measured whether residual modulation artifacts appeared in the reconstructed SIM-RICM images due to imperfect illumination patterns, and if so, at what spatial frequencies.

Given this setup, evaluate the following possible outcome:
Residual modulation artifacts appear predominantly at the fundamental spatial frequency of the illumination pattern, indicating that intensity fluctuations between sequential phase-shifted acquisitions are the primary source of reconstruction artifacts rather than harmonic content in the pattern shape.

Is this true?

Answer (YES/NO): NO